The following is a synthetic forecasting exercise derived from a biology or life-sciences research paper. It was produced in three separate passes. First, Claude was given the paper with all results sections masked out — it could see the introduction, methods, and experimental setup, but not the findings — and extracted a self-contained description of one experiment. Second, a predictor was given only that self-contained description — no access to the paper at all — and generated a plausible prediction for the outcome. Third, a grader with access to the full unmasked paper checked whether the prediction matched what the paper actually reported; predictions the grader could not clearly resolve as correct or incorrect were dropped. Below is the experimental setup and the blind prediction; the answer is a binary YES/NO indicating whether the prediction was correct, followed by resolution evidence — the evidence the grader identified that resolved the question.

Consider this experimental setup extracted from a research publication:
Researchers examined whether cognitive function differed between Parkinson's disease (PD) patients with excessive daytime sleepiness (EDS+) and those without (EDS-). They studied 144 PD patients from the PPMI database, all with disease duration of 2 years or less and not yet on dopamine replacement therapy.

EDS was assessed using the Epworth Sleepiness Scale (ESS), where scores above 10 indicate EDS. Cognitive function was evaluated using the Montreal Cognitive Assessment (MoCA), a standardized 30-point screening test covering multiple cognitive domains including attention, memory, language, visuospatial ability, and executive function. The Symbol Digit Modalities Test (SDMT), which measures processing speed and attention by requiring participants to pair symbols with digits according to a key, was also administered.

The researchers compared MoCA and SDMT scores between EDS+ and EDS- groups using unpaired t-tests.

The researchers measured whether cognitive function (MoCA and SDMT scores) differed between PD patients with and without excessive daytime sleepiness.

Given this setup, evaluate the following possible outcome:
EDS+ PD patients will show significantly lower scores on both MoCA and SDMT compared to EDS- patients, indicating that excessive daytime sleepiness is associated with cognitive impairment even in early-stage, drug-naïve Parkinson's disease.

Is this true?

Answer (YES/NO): NO